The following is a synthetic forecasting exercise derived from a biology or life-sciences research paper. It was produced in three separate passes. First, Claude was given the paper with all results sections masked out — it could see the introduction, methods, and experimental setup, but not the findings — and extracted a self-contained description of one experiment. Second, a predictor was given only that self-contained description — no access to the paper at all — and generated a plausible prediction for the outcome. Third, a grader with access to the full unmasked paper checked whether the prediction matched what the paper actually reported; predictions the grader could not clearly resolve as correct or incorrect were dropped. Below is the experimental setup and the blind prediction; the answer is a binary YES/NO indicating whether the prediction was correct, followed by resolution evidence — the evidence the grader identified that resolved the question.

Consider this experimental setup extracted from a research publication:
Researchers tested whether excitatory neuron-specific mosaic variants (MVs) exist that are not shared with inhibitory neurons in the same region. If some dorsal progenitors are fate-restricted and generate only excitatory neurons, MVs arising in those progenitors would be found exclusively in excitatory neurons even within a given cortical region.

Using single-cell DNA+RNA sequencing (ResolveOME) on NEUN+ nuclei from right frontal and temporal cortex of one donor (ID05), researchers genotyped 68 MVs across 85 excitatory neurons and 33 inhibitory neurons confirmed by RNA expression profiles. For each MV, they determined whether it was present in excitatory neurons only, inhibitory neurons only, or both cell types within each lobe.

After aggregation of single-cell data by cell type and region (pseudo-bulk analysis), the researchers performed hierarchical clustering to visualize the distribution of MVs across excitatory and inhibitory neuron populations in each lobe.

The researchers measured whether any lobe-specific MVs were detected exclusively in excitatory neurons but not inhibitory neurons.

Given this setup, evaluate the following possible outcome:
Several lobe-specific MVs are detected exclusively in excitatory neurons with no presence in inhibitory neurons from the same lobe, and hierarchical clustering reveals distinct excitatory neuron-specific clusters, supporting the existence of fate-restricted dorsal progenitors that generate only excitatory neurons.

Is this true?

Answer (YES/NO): NO